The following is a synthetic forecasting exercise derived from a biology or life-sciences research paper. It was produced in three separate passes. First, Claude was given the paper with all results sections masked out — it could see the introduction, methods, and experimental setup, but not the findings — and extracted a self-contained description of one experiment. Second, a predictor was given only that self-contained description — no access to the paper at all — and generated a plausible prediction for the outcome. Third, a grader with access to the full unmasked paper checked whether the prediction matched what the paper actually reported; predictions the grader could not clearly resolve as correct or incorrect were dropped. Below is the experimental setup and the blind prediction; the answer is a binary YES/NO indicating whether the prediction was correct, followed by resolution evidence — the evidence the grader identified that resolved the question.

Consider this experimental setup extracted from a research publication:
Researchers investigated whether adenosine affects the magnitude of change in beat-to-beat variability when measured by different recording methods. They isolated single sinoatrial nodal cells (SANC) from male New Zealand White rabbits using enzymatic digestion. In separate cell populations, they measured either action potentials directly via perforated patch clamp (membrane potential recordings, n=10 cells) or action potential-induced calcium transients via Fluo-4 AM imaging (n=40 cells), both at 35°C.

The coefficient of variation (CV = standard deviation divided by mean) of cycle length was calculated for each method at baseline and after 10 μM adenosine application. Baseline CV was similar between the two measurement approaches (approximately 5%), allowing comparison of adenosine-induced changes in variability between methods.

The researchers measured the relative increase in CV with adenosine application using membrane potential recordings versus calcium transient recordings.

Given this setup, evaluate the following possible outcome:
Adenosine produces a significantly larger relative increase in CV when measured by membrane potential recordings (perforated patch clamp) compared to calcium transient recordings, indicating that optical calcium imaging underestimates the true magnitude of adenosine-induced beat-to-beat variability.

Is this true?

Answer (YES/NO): NO